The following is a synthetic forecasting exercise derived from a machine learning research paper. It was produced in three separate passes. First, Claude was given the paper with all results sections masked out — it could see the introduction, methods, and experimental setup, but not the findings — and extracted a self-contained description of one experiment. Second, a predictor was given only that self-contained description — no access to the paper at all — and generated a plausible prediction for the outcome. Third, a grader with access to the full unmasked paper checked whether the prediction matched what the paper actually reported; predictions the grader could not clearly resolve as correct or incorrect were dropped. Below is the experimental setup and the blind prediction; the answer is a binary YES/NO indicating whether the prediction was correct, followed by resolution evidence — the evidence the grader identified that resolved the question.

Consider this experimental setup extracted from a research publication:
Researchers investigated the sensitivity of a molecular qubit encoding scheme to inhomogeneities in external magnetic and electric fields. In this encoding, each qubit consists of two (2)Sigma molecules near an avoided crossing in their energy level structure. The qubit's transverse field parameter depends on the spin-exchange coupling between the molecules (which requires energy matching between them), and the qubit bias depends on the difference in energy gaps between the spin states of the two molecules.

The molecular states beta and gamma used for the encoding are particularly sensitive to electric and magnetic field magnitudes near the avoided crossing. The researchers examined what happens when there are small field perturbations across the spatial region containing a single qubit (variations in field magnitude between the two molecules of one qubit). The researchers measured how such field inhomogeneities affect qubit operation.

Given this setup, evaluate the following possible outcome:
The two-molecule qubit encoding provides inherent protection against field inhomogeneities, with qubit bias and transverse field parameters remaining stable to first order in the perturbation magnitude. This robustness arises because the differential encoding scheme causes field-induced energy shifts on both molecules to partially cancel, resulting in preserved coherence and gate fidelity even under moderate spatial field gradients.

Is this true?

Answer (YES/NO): NO